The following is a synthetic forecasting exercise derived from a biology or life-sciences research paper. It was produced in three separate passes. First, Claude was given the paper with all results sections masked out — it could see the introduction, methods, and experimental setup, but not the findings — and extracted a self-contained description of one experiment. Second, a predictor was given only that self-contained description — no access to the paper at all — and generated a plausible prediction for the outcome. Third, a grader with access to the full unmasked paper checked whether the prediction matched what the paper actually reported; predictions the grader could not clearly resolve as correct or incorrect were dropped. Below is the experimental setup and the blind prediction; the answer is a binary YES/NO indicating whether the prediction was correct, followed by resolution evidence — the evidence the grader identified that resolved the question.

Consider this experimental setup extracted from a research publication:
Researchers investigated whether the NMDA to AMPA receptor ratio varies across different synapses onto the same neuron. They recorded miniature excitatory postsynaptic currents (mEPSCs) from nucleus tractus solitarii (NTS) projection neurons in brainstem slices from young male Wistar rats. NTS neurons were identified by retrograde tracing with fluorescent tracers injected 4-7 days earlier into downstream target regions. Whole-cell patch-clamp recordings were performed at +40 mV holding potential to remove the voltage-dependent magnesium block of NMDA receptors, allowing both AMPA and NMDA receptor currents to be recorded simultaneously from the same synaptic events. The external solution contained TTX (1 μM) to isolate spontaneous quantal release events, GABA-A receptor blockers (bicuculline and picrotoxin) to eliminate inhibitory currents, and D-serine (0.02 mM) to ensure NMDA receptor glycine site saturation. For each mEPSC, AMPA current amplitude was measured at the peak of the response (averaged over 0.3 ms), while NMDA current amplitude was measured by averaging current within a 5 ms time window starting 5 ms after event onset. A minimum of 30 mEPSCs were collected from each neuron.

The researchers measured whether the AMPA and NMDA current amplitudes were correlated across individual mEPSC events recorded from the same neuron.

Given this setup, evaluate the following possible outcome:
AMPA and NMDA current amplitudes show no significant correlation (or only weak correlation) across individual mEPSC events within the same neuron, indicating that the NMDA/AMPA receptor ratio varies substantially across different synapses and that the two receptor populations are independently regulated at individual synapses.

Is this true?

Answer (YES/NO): NO